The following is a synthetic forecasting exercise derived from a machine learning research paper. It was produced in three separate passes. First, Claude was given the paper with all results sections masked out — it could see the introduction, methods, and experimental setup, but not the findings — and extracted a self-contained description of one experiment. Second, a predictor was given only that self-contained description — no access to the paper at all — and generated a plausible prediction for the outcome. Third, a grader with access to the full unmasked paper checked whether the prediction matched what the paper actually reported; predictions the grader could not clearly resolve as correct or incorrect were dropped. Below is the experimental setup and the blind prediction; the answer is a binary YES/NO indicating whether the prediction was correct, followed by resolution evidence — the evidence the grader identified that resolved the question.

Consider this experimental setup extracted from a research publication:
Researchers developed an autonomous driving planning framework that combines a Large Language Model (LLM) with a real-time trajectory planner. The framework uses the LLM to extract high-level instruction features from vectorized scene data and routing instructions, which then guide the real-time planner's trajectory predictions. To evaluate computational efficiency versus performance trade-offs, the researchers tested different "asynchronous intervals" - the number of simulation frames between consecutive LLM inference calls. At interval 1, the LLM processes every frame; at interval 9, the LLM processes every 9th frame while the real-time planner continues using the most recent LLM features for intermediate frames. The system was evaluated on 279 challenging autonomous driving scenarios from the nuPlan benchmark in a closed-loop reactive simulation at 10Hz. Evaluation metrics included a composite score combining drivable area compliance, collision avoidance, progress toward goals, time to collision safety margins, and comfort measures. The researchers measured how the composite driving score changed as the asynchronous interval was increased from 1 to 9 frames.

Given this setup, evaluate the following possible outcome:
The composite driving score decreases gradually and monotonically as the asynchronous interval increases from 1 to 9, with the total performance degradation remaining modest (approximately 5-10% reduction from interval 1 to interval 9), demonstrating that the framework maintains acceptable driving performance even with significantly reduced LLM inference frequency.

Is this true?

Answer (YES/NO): NO